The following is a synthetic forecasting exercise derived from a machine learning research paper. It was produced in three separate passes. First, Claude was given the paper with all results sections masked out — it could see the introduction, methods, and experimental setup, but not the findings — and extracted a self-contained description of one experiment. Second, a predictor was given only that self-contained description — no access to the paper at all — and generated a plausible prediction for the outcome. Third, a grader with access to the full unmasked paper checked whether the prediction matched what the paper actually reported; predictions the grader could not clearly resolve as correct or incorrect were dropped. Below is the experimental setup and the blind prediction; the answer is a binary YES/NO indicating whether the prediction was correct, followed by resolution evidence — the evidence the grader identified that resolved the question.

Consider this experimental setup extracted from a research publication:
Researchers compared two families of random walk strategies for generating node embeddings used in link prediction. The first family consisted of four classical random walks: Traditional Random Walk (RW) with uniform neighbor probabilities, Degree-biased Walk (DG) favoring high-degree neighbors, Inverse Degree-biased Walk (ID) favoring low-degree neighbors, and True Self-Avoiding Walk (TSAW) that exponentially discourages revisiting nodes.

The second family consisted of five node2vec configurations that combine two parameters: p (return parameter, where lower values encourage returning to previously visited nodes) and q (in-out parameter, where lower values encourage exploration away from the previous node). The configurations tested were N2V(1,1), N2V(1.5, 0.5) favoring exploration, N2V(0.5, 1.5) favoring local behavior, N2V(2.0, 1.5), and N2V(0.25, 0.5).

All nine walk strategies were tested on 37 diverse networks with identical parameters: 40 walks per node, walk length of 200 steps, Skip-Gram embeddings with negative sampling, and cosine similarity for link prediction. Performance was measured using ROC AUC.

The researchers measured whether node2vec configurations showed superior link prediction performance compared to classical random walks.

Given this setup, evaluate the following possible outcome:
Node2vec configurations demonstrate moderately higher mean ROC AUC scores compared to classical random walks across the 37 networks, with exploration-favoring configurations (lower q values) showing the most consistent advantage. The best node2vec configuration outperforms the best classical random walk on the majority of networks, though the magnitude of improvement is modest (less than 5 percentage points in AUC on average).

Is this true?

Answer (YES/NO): NO